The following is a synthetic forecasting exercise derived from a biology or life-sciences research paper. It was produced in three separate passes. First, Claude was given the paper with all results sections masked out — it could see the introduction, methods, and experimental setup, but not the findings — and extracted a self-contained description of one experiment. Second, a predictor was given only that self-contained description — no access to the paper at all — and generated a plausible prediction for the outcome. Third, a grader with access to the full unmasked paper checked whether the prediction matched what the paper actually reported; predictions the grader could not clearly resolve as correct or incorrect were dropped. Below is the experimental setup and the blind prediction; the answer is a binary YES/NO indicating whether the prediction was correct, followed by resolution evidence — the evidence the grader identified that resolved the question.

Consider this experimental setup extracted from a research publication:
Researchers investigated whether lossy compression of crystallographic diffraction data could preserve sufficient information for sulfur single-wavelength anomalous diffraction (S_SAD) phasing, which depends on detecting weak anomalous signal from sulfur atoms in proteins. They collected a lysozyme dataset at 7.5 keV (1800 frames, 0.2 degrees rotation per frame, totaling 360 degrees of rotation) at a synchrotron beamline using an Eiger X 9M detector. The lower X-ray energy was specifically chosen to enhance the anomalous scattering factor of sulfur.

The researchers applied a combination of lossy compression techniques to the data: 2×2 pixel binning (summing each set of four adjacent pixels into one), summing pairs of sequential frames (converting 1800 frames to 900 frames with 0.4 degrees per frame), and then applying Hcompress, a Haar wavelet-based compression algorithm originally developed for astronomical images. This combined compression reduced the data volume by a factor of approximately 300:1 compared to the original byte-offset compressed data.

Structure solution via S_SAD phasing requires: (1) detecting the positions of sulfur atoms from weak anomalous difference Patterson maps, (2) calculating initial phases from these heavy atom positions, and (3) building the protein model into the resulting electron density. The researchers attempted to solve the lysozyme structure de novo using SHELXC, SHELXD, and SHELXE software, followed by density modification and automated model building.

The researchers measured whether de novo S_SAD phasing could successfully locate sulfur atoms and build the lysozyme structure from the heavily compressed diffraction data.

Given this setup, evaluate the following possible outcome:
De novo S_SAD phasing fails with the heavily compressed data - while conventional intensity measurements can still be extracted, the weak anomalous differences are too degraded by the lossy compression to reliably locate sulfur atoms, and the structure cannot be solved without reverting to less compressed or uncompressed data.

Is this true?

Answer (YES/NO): NO